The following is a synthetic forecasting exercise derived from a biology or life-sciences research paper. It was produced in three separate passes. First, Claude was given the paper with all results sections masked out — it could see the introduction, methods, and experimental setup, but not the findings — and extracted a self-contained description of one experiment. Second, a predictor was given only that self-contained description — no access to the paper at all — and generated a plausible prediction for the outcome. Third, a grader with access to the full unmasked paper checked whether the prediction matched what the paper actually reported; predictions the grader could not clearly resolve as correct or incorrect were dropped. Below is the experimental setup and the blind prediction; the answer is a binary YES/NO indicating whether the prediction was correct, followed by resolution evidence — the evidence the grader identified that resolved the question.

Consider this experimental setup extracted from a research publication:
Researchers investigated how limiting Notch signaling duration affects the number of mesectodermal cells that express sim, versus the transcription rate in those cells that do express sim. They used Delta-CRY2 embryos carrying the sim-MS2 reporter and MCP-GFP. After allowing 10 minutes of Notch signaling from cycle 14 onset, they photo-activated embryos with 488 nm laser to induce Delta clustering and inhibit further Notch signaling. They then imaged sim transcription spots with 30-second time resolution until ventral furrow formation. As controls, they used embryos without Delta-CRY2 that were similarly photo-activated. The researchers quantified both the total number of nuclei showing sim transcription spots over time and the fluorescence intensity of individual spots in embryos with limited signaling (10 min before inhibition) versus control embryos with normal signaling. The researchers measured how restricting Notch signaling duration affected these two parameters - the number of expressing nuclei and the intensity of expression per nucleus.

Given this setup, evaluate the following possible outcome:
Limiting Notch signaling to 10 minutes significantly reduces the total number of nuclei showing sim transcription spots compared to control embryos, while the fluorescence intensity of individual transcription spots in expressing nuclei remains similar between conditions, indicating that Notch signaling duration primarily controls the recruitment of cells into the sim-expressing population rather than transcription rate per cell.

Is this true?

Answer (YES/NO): YES